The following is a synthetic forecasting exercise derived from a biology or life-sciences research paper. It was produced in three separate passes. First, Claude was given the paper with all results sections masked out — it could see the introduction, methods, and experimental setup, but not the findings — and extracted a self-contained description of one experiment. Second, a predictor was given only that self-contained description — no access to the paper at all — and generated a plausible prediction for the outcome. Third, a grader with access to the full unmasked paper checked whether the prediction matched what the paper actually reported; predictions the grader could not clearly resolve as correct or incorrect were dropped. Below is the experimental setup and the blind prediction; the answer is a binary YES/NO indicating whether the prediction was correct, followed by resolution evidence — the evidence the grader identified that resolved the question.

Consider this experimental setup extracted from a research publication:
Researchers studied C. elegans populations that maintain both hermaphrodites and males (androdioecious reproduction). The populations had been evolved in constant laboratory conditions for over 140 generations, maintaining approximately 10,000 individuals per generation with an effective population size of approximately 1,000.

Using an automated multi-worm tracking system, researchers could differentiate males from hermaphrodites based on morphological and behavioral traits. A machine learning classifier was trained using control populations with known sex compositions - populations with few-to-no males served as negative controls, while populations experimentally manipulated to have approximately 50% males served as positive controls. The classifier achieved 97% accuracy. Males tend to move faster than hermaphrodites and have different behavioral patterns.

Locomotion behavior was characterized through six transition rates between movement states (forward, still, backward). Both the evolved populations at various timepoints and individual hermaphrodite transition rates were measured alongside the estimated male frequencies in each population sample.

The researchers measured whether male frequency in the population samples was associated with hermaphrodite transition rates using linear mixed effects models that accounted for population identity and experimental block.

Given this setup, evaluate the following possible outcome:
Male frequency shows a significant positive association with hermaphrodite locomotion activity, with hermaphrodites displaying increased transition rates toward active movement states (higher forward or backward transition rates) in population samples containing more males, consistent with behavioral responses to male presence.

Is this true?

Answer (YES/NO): NO